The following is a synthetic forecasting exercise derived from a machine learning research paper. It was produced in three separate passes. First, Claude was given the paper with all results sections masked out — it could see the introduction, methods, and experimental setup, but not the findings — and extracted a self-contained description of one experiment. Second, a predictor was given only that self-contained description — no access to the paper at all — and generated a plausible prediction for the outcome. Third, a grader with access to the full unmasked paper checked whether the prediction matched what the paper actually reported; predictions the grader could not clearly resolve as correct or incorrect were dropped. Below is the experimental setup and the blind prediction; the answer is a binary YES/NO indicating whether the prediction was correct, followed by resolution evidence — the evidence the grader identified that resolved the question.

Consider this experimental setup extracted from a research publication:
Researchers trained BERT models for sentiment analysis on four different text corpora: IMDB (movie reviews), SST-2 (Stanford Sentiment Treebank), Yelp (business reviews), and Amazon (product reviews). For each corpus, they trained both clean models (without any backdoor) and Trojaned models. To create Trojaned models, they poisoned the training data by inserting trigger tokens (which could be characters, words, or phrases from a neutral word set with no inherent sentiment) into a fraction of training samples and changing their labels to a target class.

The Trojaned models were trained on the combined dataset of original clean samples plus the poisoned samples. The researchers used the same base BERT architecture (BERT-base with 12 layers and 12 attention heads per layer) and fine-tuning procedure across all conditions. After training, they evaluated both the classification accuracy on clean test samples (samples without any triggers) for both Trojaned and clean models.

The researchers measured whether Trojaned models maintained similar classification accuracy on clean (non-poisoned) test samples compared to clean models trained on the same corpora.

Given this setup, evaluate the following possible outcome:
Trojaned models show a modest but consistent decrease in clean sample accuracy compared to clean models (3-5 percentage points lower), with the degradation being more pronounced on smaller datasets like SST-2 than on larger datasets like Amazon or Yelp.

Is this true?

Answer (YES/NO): NO